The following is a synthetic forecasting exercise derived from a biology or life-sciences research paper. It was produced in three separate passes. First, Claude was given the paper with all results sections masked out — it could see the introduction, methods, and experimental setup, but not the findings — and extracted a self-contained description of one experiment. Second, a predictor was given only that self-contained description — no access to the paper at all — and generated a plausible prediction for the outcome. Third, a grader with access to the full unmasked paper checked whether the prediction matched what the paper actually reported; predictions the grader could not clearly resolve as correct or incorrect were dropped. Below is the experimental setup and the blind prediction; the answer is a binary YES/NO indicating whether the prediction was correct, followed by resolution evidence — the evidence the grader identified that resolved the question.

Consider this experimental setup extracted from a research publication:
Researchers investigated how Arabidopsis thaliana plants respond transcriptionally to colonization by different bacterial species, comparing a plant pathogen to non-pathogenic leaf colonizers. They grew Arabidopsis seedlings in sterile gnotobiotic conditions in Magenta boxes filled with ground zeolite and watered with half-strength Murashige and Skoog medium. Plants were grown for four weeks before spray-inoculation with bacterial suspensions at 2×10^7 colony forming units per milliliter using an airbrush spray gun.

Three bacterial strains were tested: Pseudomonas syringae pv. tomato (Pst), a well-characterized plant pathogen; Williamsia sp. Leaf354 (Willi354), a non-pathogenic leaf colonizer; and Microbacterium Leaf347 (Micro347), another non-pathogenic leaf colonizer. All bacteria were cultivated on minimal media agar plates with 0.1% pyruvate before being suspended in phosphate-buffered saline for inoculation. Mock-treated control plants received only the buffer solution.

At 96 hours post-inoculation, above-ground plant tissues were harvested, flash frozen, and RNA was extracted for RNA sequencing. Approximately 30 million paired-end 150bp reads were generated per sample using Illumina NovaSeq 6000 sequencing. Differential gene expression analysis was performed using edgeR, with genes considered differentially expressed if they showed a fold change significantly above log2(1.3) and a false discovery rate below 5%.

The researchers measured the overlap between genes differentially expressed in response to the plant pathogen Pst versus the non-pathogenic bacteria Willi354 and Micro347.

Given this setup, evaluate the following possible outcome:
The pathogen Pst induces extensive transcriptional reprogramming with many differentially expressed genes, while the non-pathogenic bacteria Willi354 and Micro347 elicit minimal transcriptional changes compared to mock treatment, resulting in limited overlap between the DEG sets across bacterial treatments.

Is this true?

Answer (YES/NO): NO